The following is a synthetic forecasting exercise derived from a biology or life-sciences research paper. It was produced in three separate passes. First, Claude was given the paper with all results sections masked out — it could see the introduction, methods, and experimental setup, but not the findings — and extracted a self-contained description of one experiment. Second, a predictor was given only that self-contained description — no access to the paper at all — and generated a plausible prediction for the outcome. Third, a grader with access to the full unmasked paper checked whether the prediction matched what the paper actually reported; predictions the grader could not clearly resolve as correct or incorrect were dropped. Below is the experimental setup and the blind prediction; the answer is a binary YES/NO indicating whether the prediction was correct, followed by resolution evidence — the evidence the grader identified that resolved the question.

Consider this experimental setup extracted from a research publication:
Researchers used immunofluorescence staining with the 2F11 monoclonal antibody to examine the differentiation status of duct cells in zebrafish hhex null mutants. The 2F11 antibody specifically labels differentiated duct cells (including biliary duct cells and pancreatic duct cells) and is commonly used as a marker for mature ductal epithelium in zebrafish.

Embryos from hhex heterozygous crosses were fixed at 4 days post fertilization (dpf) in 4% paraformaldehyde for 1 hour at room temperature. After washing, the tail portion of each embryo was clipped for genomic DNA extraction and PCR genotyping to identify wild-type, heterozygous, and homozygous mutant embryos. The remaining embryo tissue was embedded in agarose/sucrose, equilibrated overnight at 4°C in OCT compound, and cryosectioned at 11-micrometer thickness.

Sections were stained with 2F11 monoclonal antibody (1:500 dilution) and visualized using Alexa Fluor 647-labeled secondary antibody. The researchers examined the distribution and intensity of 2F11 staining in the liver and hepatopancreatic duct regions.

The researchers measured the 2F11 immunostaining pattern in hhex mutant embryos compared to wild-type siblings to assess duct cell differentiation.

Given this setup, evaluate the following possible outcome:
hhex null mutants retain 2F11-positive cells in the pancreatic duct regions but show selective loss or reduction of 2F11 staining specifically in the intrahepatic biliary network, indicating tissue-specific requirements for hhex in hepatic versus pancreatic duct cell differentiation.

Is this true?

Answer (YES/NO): NO